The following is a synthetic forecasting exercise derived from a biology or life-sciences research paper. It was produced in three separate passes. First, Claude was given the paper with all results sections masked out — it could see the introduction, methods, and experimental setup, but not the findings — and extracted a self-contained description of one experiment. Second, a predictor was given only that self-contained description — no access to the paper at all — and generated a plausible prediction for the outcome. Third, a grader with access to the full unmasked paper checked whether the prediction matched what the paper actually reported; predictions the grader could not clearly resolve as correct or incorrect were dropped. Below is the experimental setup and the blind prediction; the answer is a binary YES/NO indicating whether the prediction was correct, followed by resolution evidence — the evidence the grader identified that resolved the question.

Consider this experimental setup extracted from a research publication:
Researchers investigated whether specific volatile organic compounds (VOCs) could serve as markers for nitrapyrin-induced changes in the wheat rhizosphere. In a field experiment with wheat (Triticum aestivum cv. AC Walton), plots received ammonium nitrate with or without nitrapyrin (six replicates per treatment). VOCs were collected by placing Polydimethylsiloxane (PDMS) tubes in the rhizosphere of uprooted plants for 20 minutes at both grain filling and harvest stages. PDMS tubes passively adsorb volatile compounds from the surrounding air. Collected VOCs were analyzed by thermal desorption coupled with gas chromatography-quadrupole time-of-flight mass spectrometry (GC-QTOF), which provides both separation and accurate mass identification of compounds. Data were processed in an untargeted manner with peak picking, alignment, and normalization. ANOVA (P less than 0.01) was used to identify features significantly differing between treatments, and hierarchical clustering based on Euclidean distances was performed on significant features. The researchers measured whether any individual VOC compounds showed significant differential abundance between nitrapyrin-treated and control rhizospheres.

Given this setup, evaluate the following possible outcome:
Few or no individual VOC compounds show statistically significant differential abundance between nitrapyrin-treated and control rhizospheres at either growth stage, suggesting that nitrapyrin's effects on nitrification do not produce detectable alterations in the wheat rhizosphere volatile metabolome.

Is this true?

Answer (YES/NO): YES